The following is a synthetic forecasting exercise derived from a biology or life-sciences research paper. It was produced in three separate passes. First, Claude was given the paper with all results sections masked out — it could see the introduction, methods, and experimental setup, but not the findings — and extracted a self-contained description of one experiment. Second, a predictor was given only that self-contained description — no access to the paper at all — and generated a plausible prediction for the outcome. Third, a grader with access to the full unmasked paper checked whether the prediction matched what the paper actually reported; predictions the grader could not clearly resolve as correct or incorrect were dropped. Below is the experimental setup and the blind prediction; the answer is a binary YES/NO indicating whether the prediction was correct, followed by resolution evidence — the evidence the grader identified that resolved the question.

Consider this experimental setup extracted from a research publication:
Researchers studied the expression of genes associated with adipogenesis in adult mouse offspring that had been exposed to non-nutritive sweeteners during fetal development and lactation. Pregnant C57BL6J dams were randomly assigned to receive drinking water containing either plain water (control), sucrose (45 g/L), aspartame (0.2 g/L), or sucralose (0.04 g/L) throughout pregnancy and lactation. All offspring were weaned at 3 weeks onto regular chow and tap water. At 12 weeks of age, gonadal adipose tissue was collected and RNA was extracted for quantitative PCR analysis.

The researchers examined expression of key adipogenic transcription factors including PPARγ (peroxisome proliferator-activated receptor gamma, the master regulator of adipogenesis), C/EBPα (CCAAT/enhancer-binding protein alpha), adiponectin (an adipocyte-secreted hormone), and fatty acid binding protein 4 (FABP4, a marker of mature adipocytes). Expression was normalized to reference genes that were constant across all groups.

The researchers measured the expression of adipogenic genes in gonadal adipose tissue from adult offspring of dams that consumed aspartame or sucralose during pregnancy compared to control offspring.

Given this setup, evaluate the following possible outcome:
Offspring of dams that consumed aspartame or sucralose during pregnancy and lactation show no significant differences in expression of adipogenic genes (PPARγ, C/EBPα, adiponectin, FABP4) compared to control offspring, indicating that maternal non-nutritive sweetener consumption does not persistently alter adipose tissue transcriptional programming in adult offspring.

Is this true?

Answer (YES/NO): NO